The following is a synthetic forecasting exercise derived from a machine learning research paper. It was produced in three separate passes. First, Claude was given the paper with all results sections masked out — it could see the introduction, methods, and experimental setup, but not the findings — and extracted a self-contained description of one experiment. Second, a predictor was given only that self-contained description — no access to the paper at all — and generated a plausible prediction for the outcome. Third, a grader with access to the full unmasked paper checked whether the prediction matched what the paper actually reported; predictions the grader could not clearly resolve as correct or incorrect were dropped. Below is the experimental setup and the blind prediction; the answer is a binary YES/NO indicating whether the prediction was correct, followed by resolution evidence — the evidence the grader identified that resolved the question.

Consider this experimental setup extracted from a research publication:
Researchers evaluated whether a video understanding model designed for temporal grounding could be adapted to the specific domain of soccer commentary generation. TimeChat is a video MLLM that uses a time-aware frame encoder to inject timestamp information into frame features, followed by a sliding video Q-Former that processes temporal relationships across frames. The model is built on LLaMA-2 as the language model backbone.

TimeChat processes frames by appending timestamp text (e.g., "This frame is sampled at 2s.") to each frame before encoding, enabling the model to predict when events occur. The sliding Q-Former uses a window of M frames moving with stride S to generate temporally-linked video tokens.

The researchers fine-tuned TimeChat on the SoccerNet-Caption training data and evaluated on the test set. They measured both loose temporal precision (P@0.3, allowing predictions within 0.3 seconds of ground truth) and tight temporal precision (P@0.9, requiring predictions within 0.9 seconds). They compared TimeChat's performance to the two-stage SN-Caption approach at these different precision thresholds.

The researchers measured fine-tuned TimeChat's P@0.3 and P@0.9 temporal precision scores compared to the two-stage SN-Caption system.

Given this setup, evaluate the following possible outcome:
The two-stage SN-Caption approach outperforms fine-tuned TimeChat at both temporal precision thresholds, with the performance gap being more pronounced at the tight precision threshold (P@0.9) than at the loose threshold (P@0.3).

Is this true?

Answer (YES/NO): NO